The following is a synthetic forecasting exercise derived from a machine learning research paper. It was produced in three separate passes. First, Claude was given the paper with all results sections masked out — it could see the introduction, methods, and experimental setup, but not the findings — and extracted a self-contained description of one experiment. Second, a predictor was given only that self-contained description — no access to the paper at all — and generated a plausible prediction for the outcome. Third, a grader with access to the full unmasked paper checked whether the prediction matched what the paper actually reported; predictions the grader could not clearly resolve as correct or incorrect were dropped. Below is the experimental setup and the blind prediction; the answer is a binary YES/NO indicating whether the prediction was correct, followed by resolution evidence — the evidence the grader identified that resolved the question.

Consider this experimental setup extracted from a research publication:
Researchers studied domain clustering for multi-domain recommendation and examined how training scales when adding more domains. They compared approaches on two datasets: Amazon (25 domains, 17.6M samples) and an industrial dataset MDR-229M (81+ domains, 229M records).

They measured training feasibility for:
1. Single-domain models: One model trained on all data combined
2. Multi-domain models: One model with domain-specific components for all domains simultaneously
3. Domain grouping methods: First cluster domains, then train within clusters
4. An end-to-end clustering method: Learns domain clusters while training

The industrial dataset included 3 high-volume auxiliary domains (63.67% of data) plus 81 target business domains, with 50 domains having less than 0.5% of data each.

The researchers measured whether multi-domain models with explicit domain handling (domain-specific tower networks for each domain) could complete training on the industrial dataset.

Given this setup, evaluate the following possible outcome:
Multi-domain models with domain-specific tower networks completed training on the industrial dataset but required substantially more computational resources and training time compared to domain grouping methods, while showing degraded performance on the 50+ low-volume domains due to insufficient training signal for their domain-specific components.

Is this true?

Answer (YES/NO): NO